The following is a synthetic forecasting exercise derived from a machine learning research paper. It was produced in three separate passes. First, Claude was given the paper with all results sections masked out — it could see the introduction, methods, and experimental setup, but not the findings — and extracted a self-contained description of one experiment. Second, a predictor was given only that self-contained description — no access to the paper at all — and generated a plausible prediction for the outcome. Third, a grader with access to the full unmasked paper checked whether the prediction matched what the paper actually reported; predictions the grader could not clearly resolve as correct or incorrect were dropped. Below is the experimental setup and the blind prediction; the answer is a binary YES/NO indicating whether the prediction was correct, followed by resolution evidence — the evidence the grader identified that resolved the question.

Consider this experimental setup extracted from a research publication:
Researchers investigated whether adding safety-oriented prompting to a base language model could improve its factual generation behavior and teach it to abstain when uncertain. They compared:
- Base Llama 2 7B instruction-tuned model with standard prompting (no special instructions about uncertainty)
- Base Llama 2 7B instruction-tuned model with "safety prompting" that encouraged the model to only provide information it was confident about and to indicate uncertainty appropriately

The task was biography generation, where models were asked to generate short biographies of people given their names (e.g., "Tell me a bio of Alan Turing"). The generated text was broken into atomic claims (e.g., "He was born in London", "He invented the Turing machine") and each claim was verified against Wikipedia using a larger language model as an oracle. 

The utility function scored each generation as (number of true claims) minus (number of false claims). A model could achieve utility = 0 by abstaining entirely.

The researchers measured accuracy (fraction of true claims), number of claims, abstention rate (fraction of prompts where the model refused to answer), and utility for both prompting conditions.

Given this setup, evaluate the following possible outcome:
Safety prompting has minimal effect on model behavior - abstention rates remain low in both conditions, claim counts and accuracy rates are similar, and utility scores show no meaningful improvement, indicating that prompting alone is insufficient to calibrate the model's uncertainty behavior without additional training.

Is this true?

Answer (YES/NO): NO